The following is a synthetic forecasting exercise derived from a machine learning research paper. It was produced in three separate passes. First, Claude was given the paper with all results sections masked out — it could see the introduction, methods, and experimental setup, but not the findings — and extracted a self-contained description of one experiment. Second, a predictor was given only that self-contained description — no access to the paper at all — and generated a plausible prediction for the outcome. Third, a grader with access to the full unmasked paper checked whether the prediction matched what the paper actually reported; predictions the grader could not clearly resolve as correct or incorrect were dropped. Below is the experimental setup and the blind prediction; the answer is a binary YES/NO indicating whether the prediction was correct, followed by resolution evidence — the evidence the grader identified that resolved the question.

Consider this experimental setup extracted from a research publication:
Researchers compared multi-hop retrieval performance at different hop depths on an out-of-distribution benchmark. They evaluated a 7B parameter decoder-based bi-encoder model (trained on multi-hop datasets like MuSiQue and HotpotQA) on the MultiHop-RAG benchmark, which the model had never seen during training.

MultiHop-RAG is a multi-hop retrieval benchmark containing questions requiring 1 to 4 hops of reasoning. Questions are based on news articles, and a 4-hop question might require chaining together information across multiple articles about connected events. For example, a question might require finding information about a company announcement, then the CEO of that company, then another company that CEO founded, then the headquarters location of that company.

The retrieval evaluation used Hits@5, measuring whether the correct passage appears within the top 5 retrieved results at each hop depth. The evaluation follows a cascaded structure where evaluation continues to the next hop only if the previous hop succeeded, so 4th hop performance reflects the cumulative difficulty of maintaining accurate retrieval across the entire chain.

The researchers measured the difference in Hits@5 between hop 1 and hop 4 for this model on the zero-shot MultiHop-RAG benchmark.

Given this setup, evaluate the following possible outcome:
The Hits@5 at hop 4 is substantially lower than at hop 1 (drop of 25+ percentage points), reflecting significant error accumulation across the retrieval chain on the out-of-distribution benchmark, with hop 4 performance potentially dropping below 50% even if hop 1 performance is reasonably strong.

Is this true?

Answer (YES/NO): YES